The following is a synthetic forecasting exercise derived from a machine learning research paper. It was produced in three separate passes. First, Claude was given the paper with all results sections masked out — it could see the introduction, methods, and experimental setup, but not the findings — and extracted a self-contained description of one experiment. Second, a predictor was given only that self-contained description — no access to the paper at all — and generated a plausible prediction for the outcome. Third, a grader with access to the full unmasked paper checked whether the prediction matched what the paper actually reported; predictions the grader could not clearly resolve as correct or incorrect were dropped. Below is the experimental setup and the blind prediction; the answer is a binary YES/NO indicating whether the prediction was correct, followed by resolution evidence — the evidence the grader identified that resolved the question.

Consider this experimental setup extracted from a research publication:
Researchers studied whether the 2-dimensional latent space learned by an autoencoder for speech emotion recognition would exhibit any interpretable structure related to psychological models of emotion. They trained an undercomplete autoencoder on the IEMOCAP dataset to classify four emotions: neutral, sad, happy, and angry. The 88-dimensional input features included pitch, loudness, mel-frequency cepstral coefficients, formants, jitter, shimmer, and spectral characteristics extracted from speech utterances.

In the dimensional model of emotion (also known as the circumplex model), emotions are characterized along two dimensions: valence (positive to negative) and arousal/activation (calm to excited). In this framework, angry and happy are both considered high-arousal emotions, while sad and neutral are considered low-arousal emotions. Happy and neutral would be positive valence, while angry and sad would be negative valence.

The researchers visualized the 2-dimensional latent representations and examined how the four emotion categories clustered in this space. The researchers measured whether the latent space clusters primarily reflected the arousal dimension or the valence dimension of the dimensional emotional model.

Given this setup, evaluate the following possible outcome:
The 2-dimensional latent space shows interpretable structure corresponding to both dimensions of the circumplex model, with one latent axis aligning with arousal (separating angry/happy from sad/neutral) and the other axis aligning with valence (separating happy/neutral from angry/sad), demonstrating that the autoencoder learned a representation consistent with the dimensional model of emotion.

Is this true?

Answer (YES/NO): NO